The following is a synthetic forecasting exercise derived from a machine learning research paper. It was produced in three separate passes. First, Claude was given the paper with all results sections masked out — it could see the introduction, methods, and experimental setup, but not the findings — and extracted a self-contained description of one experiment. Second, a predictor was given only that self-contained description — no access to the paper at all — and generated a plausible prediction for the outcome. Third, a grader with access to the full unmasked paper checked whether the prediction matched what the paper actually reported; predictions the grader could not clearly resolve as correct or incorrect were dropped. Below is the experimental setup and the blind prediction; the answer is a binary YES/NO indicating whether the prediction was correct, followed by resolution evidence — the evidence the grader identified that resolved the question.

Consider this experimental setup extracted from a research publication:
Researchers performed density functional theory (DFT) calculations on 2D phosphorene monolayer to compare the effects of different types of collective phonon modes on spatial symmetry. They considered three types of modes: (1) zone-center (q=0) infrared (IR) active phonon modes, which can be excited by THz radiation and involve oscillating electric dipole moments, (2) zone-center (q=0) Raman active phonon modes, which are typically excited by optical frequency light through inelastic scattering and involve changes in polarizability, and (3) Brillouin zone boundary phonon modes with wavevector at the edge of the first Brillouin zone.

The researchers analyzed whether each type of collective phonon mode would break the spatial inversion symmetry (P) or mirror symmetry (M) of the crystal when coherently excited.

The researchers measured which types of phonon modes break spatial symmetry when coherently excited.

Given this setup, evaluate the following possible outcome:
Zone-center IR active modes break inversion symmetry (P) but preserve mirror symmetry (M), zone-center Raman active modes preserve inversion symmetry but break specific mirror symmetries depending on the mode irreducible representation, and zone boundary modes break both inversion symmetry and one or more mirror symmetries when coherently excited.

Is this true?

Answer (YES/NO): NO